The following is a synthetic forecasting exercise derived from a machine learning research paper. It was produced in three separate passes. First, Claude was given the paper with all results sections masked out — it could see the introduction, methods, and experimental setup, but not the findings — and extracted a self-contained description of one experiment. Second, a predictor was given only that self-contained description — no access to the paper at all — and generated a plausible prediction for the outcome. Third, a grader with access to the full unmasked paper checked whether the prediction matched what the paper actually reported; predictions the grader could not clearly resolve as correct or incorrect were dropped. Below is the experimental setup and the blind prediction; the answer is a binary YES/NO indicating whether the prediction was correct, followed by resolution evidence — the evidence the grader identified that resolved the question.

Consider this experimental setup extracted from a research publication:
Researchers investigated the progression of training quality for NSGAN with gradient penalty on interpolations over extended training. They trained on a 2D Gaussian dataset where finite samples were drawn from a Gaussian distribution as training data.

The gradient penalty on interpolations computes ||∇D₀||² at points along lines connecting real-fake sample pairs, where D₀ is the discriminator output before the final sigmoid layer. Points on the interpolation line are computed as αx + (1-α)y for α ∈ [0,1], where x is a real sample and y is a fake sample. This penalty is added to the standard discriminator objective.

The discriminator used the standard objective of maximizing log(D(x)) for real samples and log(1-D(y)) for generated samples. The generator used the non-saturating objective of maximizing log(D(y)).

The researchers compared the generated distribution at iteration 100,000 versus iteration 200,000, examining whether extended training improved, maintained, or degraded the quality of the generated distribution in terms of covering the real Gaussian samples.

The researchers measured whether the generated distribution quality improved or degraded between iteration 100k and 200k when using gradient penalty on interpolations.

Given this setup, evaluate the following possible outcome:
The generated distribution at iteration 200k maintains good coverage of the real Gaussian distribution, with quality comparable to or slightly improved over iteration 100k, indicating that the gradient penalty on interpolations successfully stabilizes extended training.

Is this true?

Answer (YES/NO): NO